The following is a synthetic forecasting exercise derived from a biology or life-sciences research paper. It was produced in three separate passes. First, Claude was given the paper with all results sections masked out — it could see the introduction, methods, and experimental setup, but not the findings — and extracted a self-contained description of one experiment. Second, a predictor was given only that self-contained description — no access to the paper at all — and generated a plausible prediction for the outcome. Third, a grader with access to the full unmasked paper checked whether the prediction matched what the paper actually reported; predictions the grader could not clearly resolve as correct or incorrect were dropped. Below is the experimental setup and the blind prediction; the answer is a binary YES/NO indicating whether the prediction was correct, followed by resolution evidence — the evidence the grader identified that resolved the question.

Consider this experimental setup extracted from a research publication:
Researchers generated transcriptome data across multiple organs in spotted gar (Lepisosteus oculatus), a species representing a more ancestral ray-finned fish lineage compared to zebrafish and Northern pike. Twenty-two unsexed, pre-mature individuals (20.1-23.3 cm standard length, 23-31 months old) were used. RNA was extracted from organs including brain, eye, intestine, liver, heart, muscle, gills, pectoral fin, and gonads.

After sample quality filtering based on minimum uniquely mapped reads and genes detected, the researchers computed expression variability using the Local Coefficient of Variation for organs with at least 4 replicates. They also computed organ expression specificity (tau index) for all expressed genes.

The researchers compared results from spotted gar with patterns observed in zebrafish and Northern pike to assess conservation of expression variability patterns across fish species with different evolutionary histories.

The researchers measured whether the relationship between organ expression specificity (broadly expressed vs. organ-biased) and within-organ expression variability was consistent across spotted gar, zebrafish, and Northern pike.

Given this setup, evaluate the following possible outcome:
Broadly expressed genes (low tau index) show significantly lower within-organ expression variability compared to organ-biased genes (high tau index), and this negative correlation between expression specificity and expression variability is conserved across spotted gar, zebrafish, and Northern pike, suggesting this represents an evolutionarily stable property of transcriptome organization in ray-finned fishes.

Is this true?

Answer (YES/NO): NO